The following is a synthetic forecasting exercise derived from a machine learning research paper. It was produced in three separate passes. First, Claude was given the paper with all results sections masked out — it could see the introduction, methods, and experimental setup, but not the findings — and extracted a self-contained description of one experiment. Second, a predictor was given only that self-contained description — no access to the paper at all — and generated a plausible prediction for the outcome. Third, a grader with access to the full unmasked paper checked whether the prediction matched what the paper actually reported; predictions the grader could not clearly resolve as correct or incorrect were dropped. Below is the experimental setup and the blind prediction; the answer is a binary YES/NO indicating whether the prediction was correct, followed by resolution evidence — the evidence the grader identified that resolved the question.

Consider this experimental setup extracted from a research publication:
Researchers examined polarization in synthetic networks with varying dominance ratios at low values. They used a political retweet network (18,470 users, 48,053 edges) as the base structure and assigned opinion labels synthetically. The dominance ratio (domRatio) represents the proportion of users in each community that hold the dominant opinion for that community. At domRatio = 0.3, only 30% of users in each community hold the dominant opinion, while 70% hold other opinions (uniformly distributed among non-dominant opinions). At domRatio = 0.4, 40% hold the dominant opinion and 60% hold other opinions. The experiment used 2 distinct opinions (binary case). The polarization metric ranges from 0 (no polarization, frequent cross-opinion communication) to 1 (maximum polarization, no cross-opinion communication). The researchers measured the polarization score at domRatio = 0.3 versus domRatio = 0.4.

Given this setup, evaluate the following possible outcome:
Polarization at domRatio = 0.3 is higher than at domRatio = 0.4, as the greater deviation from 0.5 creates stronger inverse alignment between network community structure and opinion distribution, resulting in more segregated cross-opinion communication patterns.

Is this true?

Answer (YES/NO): NO